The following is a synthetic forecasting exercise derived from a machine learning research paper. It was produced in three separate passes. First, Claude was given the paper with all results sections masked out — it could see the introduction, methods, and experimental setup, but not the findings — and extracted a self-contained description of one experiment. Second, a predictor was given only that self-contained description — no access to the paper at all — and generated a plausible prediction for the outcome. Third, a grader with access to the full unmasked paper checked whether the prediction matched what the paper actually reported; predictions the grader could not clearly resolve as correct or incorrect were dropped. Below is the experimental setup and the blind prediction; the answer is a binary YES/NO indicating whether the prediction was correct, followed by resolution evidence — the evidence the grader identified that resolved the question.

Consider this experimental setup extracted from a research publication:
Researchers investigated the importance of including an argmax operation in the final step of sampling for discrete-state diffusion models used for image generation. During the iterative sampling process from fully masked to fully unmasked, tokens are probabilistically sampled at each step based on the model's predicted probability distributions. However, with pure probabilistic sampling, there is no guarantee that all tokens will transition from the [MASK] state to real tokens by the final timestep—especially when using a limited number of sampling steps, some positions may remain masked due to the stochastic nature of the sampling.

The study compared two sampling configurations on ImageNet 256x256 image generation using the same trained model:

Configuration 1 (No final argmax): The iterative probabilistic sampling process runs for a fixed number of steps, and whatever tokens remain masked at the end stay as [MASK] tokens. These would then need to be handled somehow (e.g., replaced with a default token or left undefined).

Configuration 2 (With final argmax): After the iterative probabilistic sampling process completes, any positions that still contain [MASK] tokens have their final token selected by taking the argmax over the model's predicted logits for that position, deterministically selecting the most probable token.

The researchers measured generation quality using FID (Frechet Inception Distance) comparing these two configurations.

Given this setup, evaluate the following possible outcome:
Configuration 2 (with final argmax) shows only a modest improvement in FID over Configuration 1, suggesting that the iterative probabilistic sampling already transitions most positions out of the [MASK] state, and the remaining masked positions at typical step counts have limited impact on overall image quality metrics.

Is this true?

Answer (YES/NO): NO